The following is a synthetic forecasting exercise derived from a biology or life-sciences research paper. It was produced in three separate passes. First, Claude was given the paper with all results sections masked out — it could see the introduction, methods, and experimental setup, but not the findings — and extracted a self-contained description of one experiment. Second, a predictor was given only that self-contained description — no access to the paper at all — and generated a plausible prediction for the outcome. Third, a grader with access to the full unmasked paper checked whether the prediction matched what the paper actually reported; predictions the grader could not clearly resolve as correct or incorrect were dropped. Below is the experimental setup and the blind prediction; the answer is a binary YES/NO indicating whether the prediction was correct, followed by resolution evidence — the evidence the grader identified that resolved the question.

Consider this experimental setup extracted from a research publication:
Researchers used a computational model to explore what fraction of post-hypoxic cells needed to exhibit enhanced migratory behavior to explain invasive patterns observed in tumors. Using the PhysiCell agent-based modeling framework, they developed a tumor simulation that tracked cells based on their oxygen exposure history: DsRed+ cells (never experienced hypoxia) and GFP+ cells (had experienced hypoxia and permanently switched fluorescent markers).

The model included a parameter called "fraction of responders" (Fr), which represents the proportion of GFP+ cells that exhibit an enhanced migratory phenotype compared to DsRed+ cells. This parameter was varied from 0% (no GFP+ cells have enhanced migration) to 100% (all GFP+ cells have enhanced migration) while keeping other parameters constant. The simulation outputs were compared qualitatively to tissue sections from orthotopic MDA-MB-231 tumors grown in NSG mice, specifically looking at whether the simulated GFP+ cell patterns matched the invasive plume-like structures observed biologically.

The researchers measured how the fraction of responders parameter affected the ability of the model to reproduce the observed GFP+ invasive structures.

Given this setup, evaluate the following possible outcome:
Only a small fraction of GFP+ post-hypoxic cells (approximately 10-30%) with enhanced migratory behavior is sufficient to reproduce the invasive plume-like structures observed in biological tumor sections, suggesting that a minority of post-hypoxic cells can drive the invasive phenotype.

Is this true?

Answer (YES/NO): NO